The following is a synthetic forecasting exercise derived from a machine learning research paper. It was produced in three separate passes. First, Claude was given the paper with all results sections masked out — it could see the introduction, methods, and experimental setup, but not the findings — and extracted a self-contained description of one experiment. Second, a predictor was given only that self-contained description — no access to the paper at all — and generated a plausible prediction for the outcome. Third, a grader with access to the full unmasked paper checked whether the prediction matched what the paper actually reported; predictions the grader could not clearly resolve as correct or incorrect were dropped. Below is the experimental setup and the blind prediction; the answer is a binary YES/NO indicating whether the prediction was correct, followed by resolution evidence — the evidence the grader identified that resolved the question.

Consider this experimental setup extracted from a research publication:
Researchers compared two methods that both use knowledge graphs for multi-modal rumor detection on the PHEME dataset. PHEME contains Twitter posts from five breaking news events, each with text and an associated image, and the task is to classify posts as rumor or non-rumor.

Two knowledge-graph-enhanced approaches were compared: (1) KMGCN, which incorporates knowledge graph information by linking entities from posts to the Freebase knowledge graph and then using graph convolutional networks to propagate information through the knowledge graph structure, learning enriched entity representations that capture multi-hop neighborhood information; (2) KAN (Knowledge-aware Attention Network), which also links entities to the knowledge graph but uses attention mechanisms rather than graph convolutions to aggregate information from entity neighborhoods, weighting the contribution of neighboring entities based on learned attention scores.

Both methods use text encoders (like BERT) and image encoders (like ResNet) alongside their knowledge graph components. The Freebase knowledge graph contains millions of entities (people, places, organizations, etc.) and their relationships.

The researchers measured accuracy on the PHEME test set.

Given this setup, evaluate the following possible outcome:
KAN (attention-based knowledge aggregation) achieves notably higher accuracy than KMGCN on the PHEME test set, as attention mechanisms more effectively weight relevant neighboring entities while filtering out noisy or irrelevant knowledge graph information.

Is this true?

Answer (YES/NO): NO